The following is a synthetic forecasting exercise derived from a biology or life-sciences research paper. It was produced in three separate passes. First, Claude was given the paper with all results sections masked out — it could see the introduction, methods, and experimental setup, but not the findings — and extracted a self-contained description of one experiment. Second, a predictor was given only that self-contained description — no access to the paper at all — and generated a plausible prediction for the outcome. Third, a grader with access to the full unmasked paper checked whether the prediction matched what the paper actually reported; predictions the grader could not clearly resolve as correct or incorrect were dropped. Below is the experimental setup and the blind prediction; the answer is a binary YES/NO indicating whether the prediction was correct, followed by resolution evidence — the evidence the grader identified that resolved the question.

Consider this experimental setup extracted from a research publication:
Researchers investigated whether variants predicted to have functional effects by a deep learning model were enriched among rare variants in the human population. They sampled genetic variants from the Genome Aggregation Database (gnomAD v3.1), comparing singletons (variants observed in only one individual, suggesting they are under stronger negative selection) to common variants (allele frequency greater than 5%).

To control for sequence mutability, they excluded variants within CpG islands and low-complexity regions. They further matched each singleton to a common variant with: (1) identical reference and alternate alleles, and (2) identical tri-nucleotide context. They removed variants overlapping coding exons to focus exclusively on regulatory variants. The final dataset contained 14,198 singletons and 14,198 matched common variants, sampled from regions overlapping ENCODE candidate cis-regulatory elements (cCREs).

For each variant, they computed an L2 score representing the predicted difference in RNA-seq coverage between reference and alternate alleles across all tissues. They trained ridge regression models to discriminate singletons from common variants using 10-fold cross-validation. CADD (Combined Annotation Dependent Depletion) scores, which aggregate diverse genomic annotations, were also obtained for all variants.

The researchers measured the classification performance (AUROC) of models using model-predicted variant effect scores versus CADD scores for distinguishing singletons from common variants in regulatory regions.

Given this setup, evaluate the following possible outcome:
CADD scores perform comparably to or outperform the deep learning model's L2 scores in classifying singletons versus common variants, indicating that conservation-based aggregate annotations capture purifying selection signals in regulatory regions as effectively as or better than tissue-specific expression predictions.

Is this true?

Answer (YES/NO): YES